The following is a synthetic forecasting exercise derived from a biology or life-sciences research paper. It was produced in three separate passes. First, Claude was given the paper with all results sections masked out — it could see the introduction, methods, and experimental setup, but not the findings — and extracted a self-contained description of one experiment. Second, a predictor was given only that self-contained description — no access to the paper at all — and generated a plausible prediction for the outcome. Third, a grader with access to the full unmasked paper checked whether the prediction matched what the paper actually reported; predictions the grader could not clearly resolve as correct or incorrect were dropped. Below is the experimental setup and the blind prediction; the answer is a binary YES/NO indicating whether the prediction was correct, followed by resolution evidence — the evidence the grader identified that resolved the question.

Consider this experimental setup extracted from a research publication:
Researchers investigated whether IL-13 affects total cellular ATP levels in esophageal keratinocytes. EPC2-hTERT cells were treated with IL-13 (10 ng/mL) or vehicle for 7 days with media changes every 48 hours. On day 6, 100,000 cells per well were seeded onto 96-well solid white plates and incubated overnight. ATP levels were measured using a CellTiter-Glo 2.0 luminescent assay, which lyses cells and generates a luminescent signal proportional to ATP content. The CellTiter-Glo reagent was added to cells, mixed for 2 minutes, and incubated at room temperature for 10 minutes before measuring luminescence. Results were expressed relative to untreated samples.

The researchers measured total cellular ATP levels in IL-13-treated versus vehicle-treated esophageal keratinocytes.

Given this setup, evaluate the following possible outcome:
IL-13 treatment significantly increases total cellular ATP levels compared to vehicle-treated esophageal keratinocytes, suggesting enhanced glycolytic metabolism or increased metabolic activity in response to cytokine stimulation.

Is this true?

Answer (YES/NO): NO